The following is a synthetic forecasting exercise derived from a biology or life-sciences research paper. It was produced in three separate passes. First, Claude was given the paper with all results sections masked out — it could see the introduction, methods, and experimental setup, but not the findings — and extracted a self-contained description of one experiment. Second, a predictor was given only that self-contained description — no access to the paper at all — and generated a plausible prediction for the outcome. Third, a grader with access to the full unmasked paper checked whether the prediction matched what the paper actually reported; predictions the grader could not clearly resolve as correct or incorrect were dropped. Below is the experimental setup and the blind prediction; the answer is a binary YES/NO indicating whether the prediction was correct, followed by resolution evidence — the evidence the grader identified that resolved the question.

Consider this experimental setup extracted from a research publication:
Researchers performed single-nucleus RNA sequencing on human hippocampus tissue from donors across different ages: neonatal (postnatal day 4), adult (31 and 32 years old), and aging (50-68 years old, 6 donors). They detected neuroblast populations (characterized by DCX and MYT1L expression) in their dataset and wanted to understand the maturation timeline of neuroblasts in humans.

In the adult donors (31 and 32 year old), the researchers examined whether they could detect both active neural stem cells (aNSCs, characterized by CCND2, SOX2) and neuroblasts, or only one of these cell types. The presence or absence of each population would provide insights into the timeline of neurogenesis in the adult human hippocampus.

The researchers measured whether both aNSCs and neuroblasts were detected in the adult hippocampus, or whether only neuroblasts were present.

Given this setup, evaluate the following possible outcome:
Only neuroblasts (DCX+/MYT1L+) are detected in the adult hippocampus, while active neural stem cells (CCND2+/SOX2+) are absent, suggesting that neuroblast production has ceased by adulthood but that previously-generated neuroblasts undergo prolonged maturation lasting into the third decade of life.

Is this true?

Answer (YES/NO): YES